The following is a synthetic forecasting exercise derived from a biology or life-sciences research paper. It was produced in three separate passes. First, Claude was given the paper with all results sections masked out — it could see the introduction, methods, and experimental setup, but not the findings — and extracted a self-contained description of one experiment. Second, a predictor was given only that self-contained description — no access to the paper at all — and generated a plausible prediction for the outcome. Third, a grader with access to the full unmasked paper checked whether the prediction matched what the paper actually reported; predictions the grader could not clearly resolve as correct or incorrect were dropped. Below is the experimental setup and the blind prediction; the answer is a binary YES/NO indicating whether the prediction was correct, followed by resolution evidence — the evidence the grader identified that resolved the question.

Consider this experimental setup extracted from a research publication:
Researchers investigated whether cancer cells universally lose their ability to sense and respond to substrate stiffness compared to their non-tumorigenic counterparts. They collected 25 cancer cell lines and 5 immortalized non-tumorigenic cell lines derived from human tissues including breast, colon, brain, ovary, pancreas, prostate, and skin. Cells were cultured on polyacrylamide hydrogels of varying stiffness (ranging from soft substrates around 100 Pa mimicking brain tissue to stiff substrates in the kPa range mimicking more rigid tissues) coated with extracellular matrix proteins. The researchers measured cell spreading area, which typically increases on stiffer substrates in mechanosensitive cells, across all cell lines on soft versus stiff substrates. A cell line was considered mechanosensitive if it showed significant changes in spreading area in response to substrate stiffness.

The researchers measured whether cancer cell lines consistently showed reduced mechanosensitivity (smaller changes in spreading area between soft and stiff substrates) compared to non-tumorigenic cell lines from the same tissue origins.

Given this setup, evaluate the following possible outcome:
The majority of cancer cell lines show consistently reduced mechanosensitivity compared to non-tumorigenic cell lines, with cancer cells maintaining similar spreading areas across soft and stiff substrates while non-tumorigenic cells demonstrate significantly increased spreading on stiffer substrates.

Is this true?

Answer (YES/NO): NO